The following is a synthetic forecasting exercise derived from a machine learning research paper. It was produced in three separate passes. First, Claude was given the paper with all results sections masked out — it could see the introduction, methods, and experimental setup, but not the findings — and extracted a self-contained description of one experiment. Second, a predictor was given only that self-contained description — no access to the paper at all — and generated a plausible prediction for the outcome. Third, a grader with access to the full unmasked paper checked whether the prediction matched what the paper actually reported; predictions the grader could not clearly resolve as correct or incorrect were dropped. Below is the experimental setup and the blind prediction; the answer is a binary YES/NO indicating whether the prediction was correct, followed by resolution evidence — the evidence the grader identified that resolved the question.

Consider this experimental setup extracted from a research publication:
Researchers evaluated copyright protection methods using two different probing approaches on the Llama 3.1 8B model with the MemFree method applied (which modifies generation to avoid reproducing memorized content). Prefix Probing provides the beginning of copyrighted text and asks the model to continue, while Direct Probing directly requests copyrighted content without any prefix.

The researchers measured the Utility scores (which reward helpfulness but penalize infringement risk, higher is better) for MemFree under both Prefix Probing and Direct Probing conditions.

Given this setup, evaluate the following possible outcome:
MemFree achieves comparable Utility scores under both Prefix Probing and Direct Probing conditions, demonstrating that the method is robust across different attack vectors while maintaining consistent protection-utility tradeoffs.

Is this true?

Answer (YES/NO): NO